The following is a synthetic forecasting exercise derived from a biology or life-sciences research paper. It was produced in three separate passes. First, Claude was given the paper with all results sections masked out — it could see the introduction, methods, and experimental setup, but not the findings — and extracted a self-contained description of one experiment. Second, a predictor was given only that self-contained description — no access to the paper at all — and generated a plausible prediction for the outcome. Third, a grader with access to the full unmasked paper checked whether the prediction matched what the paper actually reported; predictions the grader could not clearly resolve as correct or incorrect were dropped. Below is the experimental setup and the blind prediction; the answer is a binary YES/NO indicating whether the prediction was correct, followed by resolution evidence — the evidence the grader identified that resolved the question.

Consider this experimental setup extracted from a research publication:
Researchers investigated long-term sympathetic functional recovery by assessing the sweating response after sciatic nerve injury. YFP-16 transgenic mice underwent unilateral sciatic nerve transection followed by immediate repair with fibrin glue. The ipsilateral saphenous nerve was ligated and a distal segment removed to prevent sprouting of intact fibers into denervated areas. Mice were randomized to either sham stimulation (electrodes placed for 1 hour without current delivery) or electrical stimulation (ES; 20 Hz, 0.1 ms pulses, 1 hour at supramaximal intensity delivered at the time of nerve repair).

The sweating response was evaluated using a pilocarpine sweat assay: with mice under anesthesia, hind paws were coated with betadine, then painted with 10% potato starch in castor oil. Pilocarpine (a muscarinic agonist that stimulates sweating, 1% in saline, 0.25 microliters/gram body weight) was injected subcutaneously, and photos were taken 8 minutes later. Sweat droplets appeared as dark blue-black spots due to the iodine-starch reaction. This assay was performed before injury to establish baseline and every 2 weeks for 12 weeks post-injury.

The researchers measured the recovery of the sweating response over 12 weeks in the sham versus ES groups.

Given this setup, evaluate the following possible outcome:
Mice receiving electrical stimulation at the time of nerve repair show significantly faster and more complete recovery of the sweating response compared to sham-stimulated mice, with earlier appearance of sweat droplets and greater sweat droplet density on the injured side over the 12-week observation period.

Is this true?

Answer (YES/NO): NO